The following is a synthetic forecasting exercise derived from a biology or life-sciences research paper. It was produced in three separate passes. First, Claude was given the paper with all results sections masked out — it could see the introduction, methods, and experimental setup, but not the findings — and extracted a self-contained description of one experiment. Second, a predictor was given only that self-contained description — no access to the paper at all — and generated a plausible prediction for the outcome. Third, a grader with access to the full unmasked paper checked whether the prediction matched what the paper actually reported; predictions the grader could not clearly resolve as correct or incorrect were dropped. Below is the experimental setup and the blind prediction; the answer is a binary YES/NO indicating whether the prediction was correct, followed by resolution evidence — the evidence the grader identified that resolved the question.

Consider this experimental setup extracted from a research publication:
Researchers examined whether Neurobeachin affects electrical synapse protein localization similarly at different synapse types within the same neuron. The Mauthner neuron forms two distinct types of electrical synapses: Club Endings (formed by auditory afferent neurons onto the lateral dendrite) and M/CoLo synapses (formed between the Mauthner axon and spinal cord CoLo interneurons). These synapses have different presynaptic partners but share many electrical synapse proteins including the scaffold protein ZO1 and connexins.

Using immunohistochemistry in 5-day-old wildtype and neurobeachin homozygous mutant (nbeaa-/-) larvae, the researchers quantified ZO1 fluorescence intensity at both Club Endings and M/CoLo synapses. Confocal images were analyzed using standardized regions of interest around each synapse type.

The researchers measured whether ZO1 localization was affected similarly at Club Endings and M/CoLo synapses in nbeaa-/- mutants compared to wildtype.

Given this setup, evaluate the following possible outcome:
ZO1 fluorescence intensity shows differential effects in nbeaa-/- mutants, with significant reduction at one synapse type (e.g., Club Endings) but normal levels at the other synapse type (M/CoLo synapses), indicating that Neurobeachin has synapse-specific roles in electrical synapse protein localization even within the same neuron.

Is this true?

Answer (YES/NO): NO